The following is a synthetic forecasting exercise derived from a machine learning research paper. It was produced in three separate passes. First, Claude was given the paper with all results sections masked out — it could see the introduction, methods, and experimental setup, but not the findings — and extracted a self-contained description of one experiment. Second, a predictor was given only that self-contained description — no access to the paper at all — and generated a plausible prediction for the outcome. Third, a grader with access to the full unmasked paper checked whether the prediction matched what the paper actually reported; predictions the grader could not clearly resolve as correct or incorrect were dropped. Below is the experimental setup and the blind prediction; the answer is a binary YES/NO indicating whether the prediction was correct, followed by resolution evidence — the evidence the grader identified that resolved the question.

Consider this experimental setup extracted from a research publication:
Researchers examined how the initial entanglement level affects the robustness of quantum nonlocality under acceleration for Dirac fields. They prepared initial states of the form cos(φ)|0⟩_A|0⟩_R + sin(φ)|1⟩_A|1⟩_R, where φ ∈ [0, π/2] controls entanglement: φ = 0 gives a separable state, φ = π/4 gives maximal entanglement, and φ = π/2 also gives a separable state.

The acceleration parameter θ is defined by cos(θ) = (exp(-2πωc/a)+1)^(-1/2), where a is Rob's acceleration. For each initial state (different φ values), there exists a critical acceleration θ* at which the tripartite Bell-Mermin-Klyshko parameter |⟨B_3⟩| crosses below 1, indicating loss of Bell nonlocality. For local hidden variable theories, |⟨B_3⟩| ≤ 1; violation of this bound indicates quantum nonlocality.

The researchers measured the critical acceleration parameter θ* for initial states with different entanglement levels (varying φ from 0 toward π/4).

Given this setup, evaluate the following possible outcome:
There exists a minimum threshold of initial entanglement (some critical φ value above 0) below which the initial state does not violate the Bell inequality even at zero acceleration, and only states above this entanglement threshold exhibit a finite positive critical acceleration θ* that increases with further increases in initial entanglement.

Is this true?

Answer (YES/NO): NO